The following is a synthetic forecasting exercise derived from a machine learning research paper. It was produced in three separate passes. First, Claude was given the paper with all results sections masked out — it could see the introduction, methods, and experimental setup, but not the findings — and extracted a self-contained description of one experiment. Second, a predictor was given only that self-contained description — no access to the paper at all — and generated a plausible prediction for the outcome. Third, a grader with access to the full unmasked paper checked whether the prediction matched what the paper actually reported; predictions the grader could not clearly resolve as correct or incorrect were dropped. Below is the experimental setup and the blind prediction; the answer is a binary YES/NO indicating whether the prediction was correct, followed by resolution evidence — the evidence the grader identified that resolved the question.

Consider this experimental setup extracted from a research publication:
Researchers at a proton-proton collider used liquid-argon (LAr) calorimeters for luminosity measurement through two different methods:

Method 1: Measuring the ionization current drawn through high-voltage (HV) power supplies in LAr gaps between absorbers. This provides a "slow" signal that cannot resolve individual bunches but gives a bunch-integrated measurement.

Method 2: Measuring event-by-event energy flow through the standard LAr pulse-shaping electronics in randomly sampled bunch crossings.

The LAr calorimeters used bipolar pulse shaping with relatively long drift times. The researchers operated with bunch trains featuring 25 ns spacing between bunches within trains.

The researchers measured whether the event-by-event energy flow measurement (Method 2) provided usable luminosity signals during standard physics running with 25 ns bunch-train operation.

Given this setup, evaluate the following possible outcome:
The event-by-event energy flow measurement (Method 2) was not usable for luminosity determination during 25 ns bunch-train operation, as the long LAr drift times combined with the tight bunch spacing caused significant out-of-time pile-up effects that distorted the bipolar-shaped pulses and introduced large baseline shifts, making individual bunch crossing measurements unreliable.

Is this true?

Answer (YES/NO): YES